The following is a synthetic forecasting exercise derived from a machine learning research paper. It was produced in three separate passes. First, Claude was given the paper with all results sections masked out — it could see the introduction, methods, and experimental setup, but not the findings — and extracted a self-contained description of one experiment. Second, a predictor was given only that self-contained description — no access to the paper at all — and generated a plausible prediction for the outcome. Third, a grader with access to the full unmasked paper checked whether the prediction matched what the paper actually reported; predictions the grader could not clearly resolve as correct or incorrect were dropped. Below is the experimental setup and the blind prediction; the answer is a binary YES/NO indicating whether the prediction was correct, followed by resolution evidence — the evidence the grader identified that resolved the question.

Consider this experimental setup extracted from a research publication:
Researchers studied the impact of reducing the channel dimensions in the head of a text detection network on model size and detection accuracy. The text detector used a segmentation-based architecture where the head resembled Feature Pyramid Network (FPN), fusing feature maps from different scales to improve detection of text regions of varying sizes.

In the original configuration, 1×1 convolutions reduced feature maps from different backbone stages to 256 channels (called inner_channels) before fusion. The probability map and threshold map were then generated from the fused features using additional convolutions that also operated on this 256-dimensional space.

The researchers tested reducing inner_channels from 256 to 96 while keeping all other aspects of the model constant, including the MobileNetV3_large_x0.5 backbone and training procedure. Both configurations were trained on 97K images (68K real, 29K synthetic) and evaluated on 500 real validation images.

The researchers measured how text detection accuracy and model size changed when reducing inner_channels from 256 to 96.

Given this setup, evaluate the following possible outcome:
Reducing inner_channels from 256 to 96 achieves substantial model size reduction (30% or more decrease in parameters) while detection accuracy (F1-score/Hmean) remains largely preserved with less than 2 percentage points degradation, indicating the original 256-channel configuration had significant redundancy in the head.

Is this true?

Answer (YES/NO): YES